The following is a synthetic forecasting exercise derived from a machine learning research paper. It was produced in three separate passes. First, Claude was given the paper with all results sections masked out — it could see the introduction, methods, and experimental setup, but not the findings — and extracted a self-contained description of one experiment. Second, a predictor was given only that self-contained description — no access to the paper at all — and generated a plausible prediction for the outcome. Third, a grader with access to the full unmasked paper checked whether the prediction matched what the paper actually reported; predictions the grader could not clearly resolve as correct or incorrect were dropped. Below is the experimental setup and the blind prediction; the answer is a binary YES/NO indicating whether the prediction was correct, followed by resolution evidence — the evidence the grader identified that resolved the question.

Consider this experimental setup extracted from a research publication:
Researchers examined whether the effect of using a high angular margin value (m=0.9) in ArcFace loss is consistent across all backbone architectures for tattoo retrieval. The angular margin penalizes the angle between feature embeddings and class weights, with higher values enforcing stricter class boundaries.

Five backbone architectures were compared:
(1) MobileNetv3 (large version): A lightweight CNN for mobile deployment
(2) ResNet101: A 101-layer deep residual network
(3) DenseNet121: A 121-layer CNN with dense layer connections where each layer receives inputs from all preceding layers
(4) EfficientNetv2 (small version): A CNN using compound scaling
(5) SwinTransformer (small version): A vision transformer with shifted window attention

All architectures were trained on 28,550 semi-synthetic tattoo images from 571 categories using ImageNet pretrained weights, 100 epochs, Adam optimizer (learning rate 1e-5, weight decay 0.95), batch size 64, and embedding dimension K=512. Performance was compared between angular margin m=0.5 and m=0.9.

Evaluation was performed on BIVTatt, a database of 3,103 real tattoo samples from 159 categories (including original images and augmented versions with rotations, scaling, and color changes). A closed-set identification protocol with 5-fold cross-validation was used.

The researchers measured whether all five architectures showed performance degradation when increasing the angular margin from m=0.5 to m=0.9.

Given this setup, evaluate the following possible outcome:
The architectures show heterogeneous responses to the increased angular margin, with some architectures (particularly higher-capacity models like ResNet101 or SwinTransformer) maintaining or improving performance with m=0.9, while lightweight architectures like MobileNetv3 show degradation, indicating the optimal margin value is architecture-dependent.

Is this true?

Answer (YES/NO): NO